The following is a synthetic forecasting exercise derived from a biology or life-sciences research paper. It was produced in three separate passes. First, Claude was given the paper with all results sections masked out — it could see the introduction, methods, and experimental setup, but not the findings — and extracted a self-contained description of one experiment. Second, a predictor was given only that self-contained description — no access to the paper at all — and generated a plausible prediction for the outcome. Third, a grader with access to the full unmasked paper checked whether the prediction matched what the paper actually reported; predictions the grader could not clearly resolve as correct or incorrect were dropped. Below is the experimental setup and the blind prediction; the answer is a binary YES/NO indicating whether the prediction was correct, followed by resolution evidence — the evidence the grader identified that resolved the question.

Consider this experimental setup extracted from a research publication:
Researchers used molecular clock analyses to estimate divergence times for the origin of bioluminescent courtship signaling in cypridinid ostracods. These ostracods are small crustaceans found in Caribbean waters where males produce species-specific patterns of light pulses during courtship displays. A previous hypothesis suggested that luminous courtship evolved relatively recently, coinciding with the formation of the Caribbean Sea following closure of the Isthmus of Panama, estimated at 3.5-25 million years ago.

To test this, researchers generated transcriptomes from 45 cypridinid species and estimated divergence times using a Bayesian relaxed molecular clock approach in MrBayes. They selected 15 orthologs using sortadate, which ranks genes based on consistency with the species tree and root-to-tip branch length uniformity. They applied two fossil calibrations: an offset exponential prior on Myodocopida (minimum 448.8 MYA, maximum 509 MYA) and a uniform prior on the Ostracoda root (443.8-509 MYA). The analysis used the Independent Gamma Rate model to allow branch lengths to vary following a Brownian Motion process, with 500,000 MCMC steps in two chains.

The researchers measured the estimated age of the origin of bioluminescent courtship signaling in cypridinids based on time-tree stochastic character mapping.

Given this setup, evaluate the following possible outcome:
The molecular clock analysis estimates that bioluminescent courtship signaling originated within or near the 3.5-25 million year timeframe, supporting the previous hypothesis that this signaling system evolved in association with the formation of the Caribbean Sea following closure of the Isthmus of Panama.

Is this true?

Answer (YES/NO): NO